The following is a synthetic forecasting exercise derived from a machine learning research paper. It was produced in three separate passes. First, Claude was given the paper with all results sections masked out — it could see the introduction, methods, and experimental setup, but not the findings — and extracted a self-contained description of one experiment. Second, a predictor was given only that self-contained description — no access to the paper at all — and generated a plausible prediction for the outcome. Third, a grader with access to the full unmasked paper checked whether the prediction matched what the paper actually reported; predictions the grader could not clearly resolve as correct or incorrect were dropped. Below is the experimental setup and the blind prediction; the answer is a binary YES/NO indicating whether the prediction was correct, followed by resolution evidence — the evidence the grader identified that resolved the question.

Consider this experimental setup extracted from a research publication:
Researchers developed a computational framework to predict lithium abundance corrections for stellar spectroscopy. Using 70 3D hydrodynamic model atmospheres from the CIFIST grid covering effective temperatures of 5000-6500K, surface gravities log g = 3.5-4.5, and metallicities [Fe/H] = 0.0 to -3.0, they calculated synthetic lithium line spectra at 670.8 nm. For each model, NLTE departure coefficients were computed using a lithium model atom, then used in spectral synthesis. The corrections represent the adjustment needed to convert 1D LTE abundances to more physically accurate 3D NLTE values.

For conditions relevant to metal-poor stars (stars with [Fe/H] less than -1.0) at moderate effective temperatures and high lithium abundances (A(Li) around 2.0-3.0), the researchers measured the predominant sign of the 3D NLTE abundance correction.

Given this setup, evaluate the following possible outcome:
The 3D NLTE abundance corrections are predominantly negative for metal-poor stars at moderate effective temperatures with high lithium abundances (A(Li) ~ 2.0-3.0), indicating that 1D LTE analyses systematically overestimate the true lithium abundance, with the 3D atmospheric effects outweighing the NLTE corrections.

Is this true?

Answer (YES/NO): NO